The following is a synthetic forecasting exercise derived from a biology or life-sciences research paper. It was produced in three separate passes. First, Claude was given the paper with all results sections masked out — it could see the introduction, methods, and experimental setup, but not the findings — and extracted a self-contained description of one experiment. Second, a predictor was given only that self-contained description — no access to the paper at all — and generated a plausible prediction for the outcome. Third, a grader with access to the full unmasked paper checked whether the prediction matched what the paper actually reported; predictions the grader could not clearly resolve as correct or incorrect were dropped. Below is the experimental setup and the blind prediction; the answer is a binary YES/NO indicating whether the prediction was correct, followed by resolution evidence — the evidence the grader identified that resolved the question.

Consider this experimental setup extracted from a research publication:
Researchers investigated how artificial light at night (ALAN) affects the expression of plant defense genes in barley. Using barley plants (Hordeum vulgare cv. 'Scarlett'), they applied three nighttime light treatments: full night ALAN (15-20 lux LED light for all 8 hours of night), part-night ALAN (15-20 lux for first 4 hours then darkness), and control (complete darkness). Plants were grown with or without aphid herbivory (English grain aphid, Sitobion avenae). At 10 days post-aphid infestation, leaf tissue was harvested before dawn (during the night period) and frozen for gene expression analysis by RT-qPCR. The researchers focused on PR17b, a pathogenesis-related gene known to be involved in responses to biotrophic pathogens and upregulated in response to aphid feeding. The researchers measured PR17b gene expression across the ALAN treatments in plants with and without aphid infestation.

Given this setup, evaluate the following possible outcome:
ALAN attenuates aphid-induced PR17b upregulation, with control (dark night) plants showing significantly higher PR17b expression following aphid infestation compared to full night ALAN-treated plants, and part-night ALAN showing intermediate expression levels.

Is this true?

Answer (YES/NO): NO